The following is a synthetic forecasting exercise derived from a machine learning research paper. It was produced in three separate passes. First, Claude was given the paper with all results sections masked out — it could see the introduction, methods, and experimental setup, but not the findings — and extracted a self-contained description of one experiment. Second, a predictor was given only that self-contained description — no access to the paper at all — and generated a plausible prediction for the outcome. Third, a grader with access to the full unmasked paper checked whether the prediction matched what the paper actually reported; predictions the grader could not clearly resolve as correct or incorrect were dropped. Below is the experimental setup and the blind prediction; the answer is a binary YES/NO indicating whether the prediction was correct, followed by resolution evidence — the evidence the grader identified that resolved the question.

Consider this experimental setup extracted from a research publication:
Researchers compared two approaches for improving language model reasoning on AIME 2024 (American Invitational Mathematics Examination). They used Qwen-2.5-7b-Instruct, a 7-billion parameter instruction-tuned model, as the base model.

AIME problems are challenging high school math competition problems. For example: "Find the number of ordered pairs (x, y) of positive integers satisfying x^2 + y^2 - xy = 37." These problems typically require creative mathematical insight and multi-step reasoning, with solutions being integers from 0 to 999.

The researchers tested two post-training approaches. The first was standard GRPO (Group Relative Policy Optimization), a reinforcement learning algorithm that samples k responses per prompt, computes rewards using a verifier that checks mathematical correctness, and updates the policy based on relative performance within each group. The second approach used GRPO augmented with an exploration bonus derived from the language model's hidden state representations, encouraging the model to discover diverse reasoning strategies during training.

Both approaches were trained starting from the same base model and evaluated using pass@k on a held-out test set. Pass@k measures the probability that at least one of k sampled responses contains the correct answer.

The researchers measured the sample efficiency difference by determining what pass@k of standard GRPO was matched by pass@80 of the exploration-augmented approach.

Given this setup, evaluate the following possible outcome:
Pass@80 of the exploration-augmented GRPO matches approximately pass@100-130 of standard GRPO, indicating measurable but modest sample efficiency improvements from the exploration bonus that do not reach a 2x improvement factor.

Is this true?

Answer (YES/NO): NO